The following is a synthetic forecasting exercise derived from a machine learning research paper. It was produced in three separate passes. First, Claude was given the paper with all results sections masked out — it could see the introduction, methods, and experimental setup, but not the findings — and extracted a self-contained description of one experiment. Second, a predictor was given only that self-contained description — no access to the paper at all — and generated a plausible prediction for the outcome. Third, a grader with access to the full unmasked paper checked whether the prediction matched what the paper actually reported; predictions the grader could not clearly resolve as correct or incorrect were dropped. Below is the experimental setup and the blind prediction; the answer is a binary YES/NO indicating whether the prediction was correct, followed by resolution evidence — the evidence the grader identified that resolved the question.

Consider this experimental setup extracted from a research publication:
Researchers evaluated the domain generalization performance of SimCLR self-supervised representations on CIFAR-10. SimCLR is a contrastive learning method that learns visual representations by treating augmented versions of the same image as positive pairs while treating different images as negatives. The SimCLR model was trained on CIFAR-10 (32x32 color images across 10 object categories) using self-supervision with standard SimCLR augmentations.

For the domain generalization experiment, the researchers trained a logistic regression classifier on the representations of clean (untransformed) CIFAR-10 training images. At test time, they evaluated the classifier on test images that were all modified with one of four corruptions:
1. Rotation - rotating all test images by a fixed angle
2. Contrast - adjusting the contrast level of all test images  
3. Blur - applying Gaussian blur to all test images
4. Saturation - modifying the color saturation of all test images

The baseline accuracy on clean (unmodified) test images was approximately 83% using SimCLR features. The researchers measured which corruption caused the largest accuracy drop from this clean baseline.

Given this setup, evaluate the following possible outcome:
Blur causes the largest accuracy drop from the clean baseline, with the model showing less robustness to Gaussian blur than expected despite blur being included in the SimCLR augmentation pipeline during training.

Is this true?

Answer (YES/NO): NO